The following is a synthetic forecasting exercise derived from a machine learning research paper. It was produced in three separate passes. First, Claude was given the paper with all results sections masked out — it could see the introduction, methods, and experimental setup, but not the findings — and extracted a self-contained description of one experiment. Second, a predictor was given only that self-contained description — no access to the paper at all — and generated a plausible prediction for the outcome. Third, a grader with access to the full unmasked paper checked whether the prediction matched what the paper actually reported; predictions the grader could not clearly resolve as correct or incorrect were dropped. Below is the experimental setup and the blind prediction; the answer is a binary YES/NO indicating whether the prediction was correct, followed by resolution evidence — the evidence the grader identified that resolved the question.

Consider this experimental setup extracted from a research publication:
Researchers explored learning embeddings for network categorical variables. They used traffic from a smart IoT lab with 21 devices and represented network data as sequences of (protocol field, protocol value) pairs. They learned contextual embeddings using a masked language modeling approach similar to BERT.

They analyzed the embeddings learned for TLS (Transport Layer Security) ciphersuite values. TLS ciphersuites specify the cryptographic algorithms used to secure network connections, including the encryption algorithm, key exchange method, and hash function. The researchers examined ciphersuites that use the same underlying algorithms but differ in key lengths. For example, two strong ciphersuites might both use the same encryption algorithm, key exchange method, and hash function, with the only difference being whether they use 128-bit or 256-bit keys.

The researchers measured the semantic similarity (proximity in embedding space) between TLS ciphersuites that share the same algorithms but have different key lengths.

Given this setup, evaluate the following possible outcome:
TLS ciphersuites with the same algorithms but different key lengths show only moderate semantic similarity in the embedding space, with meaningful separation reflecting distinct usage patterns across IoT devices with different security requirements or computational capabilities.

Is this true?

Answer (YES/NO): NO